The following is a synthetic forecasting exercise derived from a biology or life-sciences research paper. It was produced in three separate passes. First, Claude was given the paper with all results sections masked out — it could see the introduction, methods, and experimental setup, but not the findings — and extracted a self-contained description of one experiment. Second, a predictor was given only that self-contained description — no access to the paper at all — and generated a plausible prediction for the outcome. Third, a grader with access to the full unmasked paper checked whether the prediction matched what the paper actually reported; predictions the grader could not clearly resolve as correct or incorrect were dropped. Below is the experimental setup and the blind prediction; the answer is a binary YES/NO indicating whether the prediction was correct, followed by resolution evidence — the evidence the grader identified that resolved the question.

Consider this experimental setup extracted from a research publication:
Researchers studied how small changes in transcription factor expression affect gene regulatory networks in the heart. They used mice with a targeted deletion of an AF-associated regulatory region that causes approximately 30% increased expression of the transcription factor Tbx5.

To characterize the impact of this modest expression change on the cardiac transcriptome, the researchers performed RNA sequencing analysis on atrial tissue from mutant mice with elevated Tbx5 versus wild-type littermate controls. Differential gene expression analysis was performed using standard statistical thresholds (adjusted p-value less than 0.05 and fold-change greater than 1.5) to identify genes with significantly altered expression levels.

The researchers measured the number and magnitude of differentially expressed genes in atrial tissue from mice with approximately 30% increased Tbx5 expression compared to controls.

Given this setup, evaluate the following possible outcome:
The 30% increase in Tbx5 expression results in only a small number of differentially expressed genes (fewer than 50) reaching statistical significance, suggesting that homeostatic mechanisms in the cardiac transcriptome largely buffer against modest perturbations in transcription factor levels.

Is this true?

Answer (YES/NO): NO